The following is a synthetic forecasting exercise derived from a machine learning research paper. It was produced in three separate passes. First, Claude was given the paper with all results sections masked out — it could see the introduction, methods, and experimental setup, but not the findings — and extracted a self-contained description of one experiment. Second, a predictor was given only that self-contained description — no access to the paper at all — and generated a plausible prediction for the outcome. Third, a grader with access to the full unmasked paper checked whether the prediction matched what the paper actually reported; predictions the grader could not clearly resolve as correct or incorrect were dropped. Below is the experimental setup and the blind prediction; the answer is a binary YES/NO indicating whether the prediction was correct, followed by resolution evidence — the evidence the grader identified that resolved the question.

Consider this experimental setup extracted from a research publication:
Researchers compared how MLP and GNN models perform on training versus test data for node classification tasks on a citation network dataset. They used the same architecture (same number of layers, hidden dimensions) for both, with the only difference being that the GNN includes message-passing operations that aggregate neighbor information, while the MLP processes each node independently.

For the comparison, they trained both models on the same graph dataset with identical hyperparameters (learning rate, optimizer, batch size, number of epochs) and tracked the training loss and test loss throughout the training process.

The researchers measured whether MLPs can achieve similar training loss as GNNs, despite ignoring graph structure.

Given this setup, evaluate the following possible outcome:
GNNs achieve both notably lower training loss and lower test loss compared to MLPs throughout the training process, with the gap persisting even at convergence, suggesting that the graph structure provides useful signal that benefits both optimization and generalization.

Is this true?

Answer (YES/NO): NO